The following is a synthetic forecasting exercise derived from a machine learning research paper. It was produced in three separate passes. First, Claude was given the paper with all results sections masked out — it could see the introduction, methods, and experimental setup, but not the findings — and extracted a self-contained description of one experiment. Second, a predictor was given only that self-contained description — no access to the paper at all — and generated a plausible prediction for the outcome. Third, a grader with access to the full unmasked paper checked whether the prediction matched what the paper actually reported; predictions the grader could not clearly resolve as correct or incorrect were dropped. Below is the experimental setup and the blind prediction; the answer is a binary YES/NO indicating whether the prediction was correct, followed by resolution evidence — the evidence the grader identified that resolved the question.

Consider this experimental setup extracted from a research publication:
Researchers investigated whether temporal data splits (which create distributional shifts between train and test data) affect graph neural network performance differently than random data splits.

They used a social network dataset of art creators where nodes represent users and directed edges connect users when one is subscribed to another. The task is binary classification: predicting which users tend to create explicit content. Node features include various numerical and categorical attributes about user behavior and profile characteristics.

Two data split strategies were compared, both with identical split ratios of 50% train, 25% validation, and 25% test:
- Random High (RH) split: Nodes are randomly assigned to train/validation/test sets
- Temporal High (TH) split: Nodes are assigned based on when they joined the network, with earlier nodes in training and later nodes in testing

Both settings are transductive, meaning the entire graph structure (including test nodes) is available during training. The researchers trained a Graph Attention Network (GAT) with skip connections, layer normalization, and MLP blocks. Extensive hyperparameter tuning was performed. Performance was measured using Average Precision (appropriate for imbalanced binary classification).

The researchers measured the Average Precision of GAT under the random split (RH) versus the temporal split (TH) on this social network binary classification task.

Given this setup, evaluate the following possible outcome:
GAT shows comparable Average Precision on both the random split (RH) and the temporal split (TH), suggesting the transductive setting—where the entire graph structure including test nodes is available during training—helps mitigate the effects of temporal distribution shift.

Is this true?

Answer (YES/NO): NO